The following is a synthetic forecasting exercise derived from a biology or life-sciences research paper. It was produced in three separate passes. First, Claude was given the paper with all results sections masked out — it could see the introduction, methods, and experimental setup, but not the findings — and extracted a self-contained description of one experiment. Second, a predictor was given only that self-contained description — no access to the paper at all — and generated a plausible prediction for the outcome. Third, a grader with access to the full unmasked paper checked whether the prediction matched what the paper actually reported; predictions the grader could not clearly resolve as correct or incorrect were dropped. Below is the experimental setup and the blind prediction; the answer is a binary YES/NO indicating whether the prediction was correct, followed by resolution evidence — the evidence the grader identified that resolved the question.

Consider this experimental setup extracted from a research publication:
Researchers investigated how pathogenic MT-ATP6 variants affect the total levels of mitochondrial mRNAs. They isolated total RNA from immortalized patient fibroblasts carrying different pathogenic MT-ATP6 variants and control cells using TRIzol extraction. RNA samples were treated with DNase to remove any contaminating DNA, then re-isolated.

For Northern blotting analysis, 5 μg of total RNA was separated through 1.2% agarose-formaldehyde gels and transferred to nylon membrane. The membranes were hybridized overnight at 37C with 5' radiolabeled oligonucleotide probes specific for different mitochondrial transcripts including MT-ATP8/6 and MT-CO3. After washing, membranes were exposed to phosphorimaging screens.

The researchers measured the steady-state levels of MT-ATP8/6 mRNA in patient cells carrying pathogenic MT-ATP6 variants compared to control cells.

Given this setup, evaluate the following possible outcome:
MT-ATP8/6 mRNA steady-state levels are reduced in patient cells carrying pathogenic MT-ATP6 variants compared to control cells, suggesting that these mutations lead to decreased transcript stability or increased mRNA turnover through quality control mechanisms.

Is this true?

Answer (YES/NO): NO